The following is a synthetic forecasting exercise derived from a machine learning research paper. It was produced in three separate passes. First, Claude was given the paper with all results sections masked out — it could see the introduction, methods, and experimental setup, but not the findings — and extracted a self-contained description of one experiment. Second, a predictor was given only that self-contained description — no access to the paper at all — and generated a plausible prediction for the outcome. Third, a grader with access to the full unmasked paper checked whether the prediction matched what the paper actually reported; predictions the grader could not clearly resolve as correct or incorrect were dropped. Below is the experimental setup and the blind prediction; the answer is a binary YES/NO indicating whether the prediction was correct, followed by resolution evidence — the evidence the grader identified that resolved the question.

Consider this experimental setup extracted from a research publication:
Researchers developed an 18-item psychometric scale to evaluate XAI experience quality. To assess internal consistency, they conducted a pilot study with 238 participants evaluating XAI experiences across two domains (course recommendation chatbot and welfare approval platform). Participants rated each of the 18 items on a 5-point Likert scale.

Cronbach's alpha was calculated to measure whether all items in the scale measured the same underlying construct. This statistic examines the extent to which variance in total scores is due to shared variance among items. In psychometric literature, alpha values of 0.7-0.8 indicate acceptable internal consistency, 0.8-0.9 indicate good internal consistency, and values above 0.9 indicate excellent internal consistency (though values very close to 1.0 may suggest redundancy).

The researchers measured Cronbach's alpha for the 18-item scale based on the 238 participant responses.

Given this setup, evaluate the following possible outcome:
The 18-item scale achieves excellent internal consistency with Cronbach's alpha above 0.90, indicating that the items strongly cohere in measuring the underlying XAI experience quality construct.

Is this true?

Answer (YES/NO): YES